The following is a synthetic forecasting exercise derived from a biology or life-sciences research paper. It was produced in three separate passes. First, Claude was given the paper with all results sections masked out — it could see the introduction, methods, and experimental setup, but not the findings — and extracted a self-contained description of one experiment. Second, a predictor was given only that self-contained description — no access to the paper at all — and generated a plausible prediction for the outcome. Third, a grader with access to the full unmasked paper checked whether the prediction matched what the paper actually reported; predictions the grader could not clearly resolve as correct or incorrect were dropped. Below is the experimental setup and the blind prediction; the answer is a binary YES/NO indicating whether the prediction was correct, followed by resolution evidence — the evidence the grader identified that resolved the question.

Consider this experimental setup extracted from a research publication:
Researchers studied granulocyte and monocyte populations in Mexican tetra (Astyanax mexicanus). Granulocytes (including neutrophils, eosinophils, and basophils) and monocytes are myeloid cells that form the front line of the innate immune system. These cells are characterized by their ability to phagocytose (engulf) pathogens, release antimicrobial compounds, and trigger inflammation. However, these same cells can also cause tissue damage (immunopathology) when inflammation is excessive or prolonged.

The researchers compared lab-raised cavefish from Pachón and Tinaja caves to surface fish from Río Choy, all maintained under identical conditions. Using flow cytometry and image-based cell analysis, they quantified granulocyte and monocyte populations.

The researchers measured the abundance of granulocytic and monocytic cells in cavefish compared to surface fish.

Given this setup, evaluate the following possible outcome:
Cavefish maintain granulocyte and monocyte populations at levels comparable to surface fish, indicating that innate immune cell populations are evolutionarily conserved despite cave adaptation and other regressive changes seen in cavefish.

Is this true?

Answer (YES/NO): NO